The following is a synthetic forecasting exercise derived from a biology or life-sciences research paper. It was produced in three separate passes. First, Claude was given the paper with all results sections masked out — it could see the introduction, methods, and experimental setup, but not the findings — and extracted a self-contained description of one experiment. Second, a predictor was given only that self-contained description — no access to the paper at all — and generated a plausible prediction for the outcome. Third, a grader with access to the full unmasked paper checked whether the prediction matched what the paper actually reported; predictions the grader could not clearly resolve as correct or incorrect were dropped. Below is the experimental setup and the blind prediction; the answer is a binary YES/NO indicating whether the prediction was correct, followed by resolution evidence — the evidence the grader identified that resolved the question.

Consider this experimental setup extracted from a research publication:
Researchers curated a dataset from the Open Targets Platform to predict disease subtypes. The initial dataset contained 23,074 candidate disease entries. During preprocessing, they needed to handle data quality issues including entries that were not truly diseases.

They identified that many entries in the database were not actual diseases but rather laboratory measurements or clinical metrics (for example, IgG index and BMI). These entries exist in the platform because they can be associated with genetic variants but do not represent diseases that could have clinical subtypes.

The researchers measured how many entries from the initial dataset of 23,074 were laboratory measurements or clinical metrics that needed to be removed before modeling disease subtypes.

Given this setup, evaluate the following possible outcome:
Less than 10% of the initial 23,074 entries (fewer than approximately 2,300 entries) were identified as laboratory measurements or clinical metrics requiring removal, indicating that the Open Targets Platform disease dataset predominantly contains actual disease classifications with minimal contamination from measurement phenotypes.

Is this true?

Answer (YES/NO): NO